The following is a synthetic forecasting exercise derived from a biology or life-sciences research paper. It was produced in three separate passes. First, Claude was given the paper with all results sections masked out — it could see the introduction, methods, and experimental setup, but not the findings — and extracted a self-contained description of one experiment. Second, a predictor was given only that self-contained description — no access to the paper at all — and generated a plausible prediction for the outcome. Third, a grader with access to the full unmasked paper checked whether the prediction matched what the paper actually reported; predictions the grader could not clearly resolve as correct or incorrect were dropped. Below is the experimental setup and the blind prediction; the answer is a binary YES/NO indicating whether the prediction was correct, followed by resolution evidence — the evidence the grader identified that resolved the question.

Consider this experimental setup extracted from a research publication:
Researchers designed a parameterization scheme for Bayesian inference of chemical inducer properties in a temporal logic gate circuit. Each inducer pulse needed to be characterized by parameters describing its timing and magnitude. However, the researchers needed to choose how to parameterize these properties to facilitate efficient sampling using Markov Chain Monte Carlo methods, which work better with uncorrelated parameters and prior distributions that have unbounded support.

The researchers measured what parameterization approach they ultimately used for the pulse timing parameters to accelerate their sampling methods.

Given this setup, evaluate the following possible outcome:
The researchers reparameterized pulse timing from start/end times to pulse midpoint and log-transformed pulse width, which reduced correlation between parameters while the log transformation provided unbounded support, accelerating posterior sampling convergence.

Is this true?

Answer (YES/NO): NO